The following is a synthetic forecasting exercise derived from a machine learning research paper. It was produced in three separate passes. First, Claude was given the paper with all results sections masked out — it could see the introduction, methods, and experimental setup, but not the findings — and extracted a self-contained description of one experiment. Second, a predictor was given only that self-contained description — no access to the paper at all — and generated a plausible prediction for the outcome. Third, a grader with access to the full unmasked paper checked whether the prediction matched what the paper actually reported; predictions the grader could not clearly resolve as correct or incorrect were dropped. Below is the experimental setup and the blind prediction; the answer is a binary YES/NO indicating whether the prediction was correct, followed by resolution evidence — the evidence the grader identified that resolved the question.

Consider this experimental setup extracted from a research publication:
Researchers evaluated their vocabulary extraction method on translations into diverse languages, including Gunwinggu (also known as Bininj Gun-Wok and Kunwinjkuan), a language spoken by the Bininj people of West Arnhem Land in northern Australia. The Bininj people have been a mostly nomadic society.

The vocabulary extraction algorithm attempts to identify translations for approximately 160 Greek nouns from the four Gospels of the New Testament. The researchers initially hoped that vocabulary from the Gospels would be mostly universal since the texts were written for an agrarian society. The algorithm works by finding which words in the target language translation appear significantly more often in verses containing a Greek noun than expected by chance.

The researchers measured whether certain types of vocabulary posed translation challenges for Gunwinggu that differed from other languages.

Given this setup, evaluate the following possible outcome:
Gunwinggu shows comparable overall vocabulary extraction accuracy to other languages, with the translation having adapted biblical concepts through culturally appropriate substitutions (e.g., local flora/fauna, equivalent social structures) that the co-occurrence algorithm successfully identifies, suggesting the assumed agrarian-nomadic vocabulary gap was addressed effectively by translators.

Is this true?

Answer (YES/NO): NO